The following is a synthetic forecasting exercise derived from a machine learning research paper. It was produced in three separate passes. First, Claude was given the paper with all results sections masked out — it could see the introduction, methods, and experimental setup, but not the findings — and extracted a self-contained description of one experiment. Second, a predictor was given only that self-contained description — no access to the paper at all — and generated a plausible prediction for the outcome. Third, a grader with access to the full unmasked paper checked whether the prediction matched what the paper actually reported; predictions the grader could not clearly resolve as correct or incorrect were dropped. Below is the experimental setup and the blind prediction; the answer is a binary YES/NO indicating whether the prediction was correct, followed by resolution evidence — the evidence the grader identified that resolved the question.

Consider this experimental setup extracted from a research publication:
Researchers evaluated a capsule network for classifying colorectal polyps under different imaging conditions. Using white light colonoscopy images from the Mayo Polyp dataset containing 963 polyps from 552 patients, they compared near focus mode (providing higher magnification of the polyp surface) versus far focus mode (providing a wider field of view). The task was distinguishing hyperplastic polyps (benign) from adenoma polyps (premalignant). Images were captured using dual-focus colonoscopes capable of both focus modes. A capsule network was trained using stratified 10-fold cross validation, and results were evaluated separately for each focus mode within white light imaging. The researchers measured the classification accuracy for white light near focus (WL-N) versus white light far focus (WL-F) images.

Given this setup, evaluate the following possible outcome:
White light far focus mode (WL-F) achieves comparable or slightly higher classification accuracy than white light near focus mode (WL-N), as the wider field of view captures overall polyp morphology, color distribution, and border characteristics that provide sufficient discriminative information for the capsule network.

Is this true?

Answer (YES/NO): YES